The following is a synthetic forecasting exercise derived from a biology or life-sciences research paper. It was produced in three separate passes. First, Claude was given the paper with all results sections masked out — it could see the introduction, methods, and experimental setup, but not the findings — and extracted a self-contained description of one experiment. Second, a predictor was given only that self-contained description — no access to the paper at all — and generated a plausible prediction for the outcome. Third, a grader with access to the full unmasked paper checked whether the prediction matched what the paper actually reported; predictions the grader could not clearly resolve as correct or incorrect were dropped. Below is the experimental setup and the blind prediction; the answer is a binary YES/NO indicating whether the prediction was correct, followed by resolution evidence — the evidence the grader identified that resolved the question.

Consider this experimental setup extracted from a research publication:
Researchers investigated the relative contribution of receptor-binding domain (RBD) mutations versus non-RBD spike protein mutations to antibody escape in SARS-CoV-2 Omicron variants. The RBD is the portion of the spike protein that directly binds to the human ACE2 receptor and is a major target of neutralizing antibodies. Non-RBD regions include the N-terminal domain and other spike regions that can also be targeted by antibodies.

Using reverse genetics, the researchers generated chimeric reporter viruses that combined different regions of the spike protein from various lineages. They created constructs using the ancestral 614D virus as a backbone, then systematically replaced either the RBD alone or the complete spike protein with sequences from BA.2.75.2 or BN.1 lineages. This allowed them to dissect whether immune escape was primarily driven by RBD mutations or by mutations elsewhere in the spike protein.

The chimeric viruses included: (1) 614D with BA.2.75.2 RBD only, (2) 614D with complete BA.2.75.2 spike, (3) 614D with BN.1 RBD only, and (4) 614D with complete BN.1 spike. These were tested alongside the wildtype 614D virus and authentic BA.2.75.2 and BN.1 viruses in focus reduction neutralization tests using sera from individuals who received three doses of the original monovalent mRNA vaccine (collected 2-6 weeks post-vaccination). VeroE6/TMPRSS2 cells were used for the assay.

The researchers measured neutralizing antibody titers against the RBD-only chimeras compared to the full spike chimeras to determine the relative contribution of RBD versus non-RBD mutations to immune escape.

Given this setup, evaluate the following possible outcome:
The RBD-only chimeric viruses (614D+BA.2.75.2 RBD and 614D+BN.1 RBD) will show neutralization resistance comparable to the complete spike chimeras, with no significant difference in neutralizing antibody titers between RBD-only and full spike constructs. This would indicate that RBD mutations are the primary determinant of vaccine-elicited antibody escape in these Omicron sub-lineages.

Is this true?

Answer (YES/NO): NO